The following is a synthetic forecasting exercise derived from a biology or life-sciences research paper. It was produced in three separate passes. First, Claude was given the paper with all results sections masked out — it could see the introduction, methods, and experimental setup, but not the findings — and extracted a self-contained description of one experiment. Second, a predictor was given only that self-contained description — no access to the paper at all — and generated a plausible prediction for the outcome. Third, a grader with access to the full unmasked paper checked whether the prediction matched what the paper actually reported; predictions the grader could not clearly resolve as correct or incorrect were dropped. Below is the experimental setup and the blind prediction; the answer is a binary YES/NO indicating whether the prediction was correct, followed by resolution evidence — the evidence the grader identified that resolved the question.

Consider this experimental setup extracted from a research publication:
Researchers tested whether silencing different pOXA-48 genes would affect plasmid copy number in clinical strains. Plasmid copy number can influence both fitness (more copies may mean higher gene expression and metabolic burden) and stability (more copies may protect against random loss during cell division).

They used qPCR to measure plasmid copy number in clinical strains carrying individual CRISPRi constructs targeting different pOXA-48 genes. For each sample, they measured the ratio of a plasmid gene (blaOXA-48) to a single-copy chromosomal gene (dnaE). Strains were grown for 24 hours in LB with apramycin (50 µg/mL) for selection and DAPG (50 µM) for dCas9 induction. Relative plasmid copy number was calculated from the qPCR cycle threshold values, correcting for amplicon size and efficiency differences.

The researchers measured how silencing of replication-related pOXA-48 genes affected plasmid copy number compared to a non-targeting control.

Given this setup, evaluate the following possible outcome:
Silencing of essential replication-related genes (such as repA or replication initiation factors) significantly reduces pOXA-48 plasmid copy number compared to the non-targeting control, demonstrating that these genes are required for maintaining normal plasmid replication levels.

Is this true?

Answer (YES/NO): YES